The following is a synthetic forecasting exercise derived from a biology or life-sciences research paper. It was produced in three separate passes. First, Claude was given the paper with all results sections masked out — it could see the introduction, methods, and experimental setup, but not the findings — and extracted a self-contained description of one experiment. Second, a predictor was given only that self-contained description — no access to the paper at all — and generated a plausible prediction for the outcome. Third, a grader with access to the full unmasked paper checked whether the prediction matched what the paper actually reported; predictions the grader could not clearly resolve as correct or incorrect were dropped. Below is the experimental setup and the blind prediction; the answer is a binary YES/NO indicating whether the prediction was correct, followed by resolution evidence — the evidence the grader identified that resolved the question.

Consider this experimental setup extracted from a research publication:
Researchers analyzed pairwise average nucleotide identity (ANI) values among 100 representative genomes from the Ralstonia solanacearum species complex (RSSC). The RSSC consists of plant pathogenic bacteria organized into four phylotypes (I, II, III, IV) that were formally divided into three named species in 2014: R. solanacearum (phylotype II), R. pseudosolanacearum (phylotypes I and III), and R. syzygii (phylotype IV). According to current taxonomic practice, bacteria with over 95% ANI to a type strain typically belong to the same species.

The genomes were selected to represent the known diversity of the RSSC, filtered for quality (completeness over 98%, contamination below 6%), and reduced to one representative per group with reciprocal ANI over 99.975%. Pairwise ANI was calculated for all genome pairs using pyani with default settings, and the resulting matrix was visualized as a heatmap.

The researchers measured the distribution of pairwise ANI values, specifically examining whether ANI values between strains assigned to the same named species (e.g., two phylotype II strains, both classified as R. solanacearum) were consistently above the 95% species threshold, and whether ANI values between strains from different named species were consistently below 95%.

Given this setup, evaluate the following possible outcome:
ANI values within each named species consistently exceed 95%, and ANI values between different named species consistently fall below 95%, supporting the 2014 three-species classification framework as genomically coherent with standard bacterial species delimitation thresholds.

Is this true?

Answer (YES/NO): YES